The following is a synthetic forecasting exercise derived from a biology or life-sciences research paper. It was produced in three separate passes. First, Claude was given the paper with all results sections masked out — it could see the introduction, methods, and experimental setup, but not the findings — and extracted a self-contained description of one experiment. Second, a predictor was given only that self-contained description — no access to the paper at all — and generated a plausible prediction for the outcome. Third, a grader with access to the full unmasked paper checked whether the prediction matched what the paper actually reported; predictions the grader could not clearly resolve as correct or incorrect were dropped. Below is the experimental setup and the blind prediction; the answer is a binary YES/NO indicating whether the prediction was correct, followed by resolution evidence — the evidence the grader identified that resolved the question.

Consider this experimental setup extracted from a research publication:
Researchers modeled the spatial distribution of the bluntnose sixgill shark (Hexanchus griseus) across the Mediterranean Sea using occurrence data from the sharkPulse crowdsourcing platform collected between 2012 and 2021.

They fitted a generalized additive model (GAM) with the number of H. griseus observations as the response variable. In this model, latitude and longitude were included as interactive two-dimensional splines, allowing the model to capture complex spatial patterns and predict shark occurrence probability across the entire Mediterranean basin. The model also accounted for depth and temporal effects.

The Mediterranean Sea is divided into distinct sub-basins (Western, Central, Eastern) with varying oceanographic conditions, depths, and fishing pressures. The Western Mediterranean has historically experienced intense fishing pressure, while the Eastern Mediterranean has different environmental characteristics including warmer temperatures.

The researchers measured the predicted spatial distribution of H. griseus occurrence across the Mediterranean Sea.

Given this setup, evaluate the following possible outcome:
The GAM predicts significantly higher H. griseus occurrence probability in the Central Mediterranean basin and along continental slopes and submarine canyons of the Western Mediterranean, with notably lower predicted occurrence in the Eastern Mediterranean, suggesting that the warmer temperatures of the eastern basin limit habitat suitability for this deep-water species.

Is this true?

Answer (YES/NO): NO